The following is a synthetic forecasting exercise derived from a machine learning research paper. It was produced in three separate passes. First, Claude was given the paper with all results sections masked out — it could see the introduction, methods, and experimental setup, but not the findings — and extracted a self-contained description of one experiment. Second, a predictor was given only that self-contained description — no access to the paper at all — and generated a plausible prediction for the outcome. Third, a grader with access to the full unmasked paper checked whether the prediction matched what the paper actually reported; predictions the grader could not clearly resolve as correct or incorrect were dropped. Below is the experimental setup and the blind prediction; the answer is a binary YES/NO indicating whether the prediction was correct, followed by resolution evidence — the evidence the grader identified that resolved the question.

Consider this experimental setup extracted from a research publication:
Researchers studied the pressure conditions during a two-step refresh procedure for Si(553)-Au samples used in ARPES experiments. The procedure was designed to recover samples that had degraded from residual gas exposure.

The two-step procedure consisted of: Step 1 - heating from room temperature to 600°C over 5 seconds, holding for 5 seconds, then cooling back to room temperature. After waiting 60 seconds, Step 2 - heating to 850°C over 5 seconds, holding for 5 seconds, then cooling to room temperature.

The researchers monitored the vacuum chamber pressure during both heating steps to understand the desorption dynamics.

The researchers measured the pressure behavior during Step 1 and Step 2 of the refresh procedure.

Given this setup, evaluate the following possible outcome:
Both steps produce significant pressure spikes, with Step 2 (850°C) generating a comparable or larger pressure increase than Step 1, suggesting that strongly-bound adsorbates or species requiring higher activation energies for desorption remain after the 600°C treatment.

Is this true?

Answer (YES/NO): NO